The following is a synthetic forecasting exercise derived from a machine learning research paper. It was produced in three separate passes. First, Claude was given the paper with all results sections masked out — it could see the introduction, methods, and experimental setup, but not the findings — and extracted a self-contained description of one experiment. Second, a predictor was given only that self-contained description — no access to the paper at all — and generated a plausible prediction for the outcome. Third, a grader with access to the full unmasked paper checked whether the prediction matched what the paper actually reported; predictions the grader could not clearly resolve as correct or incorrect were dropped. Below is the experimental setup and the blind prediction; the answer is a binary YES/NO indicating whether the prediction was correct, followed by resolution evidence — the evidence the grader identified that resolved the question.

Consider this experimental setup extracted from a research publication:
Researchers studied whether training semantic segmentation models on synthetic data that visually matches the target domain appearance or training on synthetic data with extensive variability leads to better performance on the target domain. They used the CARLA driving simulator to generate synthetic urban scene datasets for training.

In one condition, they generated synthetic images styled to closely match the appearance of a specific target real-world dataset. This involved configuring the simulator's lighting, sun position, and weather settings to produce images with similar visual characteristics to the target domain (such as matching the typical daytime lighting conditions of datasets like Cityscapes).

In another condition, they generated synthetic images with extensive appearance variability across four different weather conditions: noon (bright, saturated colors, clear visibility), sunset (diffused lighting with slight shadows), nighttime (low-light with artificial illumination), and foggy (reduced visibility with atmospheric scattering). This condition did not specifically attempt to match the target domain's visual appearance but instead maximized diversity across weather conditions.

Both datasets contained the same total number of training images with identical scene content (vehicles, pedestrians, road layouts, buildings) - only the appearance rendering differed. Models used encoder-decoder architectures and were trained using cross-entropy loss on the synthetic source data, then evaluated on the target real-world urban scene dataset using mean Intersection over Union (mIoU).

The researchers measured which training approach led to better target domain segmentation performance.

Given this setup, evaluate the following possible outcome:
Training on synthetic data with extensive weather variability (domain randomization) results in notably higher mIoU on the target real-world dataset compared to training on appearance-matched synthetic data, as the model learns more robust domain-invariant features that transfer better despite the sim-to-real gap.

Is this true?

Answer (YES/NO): YES